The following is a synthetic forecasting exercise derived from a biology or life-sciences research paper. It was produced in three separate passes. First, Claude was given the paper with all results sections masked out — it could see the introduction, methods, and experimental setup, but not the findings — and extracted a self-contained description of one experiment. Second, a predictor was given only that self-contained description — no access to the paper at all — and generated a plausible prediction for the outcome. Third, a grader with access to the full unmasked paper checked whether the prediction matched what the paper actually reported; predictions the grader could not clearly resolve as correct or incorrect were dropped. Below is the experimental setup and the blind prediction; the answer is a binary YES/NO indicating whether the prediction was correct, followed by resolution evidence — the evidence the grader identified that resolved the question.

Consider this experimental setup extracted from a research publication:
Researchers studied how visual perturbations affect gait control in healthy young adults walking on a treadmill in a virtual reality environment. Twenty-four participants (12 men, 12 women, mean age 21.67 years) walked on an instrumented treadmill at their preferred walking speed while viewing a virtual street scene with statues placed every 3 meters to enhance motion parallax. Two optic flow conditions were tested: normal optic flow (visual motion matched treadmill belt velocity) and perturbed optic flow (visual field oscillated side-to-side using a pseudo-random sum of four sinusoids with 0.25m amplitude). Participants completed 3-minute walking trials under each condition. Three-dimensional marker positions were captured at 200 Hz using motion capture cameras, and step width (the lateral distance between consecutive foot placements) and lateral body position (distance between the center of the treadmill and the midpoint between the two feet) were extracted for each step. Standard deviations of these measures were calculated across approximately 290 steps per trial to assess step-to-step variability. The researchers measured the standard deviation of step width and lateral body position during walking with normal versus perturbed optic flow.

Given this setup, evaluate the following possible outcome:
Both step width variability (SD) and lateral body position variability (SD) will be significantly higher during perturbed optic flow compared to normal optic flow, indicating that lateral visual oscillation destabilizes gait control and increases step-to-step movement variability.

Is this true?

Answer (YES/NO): YES